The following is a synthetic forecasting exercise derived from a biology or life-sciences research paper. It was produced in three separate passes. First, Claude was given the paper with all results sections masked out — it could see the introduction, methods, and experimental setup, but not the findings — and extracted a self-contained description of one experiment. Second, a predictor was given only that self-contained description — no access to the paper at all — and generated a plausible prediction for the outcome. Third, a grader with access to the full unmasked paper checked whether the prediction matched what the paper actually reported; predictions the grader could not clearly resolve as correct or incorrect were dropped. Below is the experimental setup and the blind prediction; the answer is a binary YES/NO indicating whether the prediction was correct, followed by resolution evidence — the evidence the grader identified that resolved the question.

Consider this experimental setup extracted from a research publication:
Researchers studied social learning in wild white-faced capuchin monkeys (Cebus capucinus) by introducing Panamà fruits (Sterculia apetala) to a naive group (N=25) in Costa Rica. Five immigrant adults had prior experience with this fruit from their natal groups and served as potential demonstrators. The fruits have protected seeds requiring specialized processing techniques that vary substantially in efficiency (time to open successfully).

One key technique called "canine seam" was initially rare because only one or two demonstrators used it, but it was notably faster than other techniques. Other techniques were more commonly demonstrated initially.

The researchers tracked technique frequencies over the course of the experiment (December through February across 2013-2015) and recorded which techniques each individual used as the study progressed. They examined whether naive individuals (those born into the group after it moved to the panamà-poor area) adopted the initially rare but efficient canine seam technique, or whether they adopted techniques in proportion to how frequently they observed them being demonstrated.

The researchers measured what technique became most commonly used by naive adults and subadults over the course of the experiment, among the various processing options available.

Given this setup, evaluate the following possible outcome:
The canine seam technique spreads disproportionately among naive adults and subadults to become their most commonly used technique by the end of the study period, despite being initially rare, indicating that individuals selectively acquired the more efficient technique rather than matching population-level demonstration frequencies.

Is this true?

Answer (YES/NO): YES